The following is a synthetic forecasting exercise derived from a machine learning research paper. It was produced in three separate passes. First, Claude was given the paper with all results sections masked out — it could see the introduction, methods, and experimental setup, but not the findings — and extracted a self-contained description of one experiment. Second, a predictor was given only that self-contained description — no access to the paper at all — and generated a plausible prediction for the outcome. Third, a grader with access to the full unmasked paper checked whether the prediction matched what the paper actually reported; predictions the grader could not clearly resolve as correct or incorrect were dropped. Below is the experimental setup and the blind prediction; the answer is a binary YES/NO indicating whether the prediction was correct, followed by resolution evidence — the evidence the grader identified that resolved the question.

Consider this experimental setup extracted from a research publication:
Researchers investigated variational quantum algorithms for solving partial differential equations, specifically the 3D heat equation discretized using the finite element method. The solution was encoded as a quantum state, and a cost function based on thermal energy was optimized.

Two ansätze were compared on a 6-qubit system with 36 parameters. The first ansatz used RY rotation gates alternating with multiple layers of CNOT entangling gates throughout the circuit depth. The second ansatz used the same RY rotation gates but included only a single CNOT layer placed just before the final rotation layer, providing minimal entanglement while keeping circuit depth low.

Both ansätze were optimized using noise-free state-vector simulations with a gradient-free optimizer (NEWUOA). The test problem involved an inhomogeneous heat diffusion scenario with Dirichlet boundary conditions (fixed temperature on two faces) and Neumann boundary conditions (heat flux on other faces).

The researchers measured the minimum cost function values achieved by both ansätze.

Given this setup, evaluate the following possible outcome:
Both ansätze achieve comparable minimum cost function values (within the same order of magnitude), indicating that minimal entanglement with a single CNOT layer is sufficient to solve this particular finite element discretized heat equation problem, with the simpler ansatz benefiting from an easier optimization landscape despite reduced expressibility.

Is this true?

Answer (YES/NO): YES